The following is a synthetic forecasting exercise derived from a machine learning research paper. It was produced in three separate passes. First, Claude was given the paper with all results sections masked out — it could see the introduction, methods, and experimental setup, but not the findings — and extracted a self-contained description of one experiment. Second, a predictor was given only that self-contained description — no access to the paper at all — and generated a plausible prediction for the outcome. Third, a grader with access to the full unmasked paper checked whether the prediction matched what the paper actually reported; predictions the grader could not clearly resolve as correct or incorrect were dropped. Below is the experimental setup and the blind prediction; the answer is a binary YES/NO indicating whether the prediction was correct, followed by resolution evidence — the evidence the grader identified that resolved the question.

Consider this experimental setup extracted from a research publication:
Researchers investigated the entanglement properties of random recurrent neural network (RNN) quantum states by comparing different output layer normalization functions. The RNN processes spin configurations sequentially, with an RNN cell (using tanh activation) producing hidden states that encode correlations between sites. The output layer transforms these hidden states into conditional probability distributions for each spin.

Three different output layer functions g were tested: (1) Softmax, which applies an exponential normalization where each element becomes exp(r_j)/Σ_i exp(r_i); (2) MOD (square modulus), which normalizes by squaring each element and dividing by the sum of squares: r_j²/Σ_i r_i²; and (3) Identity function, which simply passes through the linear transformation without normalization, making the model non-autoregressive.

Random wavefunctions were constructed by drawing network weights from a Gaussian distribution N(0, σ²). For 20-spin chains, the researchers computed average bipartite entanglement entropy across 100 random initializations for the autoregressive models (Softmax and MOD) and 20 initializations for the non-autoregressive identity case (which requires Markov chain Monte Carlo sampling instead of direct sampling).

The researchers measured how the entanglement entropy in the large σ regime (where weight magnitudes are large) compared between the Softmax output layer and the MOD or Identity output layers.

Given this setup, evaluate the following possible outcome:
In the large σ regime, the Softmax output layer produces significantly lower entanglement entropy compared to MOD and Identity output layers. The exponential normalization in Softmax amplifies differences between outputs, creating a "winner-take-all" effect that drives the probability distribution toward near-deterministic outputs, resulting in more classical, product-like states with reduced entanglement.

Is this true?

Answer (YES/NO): YES